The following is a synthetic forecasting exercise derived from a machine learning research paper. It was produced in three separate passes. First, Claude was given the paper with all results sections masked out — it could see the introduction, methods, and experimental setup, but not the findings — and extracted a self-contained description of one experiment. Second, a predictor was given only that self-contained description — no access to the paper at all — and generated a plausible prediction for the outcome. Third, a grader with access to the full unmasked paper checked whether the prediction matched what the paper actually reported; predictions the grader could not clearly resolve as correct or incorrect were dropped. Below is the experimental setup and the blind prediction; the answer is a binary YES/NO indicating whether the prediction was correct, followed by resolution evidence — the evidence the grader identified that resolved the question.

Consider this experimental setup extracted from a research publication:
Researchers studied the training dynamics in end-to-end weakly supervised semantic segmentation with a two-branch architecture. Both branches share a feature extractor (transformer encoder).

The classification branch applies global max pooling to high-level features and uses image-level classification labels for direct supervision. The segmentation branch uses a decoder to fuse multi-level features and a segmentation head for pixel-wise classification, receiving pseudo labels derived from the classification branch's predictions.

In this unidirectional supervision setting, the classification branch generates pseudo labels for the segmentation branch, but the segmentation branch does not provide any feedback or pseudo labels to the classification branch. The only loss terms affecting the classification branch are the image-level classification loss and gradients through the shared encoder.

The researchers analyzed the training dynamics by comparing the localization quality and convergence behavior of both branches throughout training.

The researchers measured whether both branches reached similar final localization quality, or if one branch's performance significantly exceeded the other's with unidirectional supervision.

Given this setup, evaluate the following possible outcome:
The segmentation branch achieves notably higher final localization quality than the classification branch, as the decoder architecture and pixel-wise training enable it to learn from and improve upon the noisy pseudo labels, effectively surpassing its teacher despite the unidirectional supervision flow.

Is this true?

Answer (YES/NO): YES